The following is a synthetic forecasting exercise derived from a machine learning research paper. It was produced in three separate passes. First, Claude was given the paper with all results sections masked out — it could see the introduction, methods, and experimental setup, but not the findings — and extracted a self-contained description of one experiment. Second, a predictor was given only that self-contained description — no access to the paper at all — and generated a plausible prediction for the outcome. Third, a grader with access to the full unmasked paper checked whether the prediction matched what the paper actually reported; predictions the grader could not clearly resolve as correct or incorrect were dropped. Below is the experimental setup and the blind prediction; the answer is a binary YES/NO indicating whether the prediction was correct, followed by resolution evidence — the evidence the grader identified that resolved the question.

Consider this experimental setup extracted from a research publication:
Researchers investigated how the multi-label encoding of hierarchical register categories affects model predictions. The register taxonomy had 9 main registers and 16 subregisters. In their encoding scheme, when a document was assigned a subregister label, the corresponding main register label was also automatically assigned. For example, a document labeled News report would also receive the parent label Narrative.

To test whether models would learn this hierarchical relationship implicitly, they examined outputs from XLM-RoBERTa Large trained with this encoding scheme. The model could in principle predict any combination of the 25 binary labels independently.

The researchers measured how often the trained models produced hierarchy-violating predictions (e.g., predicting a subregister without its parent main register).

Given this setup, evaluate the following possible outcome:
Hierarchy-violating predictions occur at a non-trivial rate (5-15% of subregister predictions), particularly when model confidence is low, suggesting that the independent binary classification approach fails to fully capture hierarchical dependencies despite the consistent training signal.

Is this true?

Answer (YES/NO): NO